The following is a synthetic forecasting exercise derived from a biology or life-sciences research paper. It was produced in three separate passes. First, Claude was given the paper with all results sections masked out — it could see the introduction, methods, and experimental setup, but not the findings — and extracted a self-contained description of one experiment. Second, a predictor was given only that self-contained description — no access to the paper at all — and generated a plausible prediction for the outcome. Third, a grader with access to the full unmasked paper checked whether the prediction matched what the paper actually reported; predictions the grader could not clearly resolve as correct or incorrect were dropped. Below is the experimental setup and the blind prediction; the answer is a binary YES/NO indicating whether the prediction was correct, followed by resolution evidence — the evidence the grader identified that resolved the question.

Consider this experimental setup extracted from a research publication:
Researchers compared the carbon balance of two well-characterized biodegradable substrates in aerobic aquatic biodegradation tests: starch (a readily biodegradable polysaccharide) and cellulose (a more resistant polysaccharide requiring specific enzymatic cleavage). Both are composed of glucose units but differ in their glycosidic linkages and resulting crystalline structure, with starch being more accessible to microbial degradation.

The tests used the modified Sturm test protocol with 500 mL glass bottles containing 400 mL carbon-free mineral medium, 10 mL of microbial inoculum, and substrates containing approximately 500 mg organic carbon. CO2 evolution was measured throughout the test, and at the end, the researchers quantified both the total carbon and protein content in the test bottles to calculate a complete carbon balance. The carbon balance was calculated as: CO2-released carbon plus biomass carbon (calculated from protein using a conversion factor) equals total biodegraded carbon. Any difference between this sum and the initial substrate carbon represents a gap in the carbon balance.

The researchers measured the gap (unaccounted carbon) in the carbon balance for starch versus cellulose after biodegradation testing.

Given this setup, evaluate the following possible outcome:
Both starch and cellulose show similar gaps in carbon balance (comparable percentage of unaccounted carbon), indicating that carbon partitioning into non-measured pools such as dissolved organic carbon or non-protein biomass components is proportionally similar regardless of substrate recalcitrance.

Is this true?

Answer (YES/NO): NO